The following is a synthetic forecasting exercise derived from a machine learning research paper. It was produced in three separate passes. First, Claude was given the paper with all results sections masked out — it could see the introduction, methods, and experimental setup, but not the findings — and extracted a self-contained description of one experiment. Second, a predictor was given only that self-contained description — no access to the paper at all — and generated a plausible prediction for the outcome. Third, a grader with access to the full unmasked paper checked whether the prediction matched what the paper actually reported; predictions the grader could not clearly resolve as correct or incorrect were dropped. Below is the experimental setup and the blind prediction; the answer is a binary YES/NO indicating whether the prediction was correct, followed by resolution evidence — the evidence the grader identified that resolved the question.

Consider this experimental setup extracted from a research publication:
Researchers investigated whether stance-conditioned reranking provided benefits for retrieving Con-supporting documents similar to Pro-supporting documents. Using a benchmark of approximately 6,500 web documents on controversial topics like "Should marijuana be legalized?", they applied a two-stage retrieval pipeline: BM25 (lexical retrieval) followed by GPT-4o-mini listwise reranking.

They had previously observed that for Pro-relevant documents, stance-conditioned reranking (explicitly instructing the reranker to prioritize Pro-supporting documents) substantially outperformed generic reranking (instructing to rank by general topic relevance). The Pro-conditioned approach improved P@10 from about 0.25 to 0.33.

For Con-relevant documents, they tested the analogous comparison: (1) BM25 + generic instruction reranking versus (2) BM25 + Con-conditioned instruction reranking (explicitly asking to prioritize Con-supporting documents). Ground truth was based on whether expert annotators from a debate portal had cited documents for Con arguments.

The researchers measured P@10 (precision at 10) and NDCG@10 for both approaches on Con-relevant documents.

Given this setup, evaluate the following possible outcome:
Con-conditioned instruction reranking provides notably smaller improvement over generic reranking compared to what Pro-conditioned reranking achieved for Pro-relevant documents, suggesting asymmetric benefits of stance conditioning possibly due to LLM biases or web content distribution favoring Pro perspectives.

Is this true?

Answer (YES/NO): NO